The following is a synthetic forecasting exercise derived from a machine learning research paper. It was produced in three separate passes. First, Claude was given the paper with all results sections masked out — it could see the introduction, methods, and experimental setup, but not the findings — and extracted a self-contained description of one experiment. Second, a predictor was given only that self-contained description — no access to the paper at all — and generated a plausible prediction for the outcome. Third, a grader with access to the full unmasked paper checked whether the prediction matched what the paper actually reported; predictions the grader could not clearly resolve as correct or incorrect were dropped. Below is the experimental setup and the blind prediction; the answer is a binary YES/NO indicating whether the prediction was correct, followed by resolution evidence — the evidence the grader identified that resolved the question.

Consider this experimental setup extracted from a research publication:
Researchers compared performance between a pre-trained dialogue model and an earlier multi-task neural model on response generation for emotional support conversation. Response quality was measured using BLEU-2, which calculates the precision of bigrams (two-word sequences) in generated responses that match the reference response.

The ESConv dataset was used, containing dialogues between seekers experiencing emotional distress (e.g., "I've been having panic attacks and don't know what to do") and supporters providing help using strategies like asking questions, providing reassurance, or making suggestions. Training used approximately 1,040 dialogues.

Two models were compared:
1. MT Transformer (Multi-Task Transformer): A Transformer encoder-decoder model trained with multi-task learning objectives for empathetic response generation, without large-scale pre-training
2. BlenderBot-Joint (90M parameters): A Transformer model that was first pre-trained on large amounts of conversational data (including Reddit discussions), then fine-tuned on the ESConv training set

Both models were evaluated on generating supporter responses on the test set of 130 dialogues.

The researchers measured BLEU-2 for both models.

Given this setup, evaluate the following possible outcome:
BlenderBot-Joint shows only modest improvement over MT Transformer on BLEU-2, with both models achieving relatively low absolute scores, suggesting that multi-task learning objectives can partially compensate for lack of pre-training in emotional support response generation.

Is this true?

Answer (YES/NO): NO